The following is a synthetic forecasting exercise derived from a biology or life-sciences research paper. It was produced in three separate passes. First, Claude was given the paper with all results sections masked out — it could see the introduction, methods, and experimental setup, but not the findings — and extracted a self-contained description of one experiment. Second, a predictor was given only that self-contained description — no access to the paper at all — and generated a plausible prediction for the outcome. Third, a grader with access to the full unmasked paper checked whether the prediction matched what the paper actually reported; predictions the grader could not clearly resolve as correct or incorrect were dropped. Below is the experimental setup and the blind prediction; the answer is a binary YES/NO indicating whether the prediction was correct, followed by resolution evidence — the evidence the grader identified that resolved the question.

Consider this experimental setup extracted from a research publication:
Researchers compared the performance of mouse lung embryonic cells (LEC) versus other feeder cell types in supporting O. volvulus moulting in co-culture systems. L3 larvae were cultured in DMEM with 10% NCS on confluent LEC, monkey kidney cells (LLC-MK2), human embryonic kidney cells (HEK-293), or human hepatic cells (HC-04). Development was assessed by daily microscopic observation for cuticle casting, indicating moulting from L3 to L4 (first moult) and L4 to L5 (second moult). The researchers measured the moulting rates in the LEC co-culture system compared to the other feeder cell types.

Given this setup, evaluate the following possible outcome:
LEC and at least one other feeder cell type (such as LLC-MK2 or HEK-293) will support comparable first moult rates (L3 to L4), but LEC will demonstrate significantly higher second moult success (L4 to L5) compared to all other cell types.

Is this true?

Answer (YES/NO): NO